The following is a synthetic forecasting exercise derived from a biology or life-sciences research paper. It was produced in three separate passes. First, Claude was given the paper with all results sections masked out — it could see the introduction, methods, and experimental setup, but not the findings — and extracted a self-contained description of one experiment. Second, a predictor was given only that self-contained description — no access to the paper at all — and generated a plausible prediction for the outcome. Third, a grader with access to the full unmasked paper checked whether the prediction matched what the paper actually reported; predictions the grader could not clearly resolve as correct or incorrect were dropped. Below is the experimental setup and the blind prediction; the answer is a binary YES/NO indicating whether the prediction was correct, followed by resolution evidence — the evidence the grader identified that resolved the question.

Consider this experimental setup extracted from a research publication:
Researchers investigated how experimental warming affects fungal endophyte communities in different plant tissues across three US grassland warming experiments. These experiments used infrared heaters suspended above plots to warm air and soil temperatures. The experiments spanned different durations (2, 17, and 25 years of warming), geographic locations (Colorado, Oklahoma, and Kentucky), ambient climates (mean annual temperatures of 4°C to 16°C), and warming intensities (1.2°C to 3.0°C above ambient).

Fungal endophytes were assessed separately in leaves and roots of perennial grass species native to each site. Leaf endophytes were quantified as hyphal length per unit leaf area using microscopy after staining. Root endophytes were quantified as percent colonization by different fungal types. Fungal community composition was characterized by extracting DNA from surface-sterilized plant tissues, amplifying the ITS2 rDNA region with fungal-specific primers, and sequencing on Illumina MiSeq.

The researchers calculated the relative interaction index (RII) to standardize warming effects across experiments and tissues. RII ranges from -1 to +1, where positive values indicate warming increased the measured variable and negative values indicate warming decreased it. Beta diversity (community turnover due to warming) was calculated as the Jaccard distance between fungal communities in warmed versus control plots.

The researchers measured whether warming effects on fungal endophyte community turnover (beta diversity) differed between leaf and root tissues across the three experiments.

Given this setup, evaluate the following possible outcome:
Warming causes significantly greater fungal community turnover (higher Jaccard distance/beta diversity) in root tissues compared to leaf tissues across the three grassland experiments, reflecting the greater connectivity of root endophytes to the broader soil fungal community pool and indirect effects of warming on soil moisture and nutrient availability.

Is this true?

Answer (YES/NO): NO